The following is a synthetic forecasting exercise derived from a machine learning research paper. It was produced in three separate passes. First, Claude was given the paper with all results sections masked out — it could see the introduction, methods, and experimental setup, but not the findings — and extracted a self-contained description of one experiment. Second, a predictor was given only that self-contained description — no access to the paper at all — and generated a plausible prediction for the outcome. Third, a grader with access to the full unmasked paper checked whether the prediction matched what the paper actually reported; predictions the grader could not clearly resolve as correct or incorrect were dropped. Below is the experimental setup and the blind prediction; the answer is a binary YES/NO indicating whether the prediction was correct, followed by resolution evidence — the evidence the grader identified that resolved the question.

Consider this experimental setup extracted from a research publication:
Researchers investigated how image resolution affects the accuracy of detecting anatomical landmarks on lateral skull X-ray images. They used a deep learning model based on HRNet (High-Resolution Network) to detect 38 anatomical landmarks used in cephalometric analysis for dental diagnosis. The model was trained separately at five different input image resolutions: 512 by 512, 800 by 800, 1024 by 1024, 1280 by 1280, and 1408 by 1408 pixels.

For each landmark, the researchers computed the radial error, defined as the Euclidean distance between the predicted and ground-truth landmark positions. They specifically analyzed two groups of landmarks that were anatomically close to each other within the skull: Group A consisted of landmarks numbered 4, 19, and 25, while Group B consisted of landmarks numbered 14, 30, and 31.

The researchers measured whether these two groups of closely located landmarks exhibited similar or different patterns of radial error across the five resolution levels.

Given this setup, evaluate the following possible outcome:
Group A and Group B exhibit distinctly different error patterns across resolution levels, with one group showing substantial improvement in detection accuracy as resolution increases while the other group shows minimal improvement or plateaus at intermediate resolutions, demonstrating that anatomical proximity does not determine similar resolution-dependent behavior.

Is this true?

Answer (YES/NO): NO